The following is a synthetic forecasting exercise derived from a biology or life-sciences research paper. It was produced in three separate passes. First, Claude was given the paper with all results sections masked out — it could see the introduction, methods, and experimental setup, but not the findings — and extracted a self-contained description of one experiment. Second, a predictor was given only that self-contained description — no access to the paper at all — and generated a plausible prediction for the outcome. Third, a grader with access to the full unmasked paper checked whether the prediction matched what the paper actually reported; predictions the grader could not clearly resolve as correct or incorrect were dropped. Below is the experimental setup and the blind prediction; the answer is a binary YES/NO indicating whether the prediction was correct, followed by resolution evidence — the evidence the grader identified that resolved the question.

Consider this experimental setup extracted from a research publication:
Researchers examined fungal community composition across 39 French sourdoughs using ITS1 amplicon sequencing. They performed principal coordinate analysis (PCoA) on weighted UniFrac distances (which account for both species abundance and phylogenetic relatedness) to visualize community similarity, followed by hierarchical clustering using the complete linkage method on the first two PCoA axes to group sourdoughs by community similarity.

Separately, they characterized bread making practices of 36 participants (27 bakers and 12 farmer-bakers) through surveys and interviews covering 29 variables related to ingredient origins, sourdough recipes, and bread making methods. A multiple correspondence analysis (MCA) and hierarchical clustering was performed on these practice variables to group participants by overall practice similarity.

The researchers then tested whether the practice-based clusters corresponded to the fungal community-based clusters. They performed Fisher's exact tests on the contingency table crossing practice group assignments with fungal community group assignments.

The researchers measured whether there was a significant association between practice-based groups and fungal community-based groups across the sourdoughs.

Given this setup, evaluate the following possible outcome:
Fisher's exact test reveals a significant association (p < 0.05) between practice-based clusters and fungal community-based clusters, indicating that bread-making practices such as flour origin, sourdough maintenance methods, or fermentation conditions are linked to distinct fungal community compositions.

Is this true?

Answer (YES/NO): YES